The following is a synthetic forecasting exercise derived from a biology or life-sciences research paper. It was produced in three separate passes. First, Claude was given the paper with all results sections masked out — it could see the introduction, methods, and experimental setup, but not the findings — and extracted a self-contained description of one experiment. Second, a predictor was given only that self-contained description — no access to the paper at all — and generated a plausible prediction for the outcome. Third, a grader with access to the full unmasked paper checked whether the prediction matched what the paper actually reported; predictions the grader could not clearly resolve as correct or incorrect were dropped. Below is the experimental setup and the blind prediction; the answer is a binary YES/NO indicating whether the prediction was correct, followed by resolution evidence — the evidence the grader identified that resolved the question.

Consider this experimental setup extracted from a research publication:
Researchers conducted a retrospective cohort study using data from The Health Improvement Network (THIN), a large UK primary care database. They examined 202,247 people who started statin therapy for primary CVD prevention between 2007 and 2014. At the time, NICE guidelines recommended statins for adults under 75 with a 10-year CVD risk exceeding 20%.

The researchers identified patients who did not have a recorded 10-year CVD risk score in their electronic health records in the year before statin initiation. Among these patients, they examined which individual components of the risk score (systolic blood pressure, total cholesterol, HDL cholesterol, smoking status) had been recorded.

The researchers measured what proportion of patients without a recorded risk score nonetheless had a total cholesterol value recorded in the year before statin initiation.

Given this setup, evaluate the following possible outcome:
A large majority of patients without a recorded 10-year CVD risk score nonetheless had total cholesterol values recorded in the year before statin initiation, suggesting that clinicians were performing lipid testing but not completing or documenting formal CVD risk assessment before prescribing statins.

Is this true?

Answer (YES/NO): YES